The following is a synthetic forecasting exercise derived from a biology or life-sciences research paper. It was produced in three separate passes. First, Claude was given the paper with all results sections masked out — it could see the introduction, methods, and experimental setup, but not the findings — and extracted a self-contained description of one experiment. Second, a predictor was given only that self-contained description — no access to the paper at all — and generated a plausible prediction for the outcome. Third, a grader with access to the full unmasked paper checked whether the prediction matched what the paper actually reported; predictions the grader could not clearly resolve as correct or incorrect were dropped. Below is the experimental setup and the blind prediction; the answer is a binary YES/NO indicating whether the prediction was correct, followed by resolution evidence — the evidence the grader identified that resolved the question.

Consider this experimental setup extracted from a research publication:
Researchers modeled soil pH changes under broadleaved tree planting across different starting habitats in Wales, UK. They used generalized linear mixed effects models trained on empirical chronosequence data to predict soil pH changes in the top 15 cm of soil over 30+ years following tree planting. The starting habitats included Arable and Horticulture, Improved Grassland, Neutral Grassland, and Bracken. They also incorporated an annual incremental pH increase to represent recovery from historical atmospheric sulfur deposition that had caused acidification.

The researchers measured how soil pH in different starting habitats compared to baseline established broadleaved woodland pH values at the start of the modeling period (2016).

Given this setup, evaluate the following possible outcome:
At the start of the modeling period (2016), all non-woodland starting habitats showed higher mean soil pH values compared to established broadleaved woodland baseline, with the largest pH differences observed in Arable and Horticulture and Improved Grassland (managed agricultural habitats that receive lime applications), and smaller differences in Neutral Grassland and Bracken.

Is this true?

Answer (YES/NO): NO